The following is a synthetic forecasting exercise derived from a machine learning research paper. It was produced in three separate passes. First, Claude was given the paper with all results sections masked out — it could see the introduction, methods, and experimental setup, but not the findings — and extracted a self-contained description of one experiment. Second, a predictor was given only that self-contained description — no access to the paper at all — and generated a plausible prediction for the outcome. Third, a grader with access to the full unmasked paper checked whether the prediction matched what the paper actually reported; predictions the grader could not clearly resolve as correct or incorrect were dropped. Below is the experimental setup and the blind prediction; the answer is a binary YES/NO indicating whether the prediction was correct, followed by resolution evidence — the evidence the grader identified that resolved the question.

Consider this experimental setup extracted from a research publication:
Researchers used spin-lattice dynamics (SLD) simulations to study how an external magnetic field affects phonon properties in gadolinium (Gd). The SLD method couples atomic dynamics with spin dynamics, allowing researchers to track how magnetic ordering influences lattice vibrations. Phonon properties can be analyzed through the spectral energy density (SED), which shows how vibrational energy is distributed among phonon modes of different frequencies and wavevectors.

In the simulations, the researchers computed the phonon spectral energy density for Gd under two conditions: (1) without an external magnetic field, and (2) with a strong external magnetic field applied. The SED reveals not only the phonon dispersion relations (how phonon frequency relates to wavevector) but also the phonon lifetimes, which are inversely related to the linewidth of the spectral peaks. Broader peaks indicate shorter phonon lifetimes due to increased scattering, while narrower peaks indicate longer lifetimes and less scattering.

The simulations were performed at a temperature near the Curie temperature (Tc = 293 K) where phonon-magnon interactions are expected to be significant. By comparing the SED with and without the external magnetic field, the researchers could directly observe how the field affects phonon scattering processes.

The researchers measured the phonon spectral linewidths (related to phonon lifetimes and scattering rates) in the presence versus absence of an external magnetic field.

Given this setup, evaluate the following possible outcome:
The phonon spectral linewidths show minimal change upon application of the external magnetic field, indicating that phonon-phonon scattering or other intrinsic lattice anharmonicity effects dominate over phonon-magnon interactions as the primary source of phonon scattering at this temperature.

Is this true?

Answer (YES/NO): NO